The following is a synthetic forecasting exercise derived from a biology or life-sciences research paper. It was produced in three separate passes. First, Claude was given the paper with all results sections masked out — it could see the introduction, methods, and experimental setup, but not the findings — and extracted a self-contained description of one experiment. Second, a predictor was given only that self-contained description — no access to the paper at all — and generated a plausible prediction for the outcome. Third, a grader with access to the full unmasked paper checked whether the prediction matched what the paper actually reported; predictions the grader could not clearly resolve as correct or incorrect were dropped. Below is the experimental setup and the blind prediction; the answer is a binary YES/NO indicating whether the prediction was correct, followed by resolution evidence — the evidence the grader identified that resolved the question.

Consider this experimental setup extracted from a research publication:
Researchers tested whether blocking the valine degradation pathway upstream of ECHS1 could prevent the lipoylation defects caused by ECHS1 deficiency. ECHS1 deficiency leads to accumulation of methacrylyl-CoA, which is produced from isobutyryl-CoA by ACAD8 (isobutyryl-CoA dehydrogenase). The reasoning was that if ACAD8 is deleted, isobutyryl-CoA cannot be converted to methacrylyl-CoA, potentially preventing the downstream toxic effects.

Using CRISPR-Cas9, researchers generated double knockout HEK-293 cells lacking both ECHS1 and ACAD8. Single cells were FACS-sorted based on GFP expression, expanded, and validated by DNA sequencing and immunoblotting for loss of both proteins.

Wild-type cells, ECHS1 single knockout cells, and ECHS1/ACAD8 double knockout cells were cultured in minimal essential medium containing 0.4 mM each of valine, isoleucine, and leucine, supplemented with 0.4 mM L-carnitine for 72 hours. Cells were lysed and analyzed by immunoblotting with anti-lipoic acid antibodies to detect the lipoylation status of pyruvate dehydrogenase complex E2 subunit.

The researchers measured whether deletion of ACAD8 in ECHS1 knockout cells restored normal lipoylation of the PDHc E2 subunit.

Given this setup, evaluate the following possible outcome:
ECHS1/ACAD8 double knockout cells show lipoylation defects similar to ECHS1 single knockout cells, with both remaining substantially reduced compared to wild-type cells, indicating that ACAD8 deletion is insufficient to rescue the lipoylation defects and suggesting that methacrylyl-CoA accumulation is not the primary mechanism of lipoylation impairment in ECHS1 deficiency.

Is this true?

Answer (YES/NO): YES